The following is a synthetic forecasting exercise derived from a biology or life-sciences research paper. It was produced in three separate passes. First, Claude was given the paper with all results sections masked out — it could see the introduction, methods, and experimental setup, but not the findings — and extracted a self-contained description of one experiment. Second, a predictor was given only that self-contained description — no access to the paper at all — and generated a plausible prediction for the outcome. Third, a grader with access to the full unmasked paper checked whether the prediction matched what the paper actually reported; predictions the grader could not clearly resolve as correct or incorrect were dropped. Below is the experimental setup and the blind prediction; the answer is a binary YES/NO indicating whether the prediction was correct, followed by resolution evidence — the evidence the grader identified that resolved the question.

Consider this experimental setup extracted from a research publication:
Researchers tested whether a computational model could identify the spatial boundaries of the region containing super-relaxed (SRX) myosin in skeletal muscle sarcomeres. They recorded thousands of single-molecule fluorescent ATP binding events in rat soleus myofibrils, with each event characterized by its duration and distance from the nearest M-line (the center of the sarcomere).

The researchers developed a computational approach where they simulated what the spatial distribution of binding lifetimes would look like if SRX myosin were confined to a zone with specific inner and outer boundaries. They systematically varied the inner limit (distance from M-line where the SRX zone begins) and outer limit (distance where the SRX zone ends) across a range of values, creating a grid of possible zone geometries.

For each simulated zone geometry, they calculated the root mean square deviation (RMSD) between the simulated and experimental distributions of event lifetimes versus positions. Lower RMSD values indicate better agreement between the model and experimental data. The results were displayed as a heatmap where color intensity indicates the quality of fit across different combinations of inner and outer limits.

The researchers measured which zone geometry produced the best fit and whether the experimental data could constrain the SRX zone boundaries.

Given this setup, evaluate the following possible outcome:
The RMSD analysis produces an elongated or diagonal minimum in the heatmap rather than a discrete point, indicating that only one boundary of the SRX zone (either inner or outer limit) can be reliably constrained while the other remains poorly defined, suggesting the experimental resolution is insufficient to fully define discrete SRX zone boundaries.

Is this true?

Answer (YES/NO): NO